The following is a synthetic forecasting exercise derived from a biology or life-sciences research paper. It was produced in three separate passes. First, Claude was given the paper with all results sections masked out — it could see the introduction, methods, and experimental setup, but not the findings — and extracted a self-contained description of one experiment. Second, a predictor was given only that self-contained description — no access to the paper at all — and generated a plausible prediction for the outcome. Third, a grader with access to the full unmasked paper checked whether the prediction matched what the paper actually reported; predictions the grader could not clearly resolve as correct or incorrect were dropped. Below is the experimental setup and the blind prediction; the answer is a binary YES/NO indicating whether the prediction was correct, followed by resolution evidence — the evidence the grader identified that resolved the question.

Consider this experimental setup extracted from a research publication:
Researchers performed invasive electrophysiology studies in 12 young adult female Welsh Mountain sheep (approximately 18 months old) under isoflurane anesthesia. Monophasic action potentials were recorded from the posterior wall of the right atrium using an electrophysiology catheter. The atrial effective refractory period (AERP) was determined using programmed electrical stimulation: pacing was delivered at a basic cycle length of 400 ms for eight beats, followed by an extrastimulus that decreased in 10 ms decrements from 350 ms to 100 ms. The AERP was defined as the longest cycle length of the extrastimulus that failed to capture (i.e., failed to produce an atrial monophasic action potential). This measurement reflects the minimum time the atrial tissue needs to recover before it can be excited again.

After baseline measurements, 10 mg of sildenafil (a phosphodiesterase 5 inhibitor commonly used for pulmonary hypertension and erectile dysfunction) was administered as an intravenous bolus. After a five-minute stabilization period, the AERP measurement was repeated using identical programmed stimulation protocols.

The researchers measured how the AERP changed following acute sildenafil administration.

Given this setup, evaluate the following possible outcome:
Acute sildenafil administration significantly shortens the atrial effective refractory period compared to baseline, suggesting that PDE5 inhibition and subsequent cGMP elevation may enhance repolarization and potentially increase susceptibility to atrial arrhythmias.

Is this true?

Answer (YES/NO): NO